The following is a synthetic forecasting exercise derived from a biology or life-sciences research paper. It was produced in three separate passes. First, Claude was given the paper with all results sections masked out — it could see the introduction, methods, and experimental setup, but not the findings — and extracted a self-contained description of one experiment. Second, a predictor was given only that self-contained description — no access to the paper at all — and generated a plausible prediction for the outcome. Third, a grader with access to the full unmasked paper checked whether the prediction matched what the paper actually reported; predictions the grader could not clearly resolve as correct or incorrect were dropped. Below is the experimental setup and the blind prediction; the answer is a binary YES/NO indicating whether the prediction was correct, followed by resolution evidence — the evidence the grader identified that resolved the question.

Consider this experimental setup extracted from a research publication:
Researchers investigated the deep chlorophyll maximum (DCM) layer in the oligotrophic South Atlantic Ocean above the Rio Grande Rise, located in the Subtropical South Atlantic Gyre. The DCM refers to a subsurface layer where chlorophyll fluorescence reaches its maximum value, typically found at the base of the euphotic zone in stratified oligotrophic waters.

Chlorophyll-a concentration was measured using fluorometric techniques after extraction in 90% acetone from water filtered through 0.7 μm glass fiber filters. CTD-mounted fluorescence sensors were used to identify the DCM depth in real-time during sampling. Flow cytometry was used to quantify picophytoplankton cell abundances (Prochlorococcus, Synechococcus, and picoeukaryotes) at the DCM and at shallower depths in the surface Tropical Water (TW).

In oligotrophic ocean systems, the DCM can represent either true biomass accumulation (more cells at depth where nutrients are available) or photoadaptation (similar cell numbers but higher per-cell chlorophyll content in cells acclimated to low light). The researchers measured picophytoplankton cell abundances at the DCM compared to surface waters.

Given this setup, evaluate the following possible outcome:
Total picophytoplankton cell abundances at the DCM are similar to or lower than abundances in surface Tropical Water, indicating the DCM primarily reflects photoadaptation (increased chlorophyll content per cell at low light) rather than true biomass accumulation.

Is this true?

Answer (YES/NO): NO